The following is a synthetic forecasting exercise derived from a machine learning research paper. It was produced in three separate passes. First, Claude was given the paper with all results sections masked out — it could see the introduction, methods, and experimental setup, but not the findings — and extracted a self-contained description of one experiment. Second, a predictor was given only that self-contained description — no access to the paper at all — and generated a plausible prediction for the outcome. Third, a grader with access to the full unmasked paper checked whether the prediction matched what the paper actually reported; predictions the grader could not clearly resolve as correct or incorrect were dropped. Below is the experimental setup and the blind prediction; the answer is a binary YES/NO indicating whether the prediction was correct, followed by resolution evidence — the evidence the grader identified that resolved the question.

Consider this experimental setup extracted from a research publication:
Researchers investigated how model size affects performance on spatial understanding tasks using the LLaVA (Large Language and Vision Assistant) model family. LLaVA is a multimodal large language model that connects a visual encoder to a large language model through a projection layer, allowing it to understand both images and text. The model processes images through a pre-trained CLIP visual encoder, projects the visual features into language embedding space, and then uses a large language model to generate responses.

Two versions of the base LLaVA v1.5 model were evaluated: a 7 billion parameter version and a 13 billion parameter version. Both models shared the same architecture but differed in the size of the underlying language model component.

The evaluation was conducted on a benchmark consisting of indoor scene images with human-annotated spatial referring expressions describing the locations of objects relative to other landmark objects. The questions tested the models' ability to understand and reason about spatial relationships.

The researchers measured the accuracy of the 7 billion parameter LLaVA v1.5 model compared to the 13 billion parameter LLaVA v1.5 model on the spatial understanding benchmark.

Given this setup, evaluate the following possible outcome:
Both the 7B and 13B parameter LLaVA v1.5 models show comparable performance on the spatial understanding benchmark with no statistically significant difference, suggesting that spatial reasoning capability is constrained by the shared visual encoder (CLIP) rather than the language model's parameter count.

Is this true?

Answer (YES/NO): NO